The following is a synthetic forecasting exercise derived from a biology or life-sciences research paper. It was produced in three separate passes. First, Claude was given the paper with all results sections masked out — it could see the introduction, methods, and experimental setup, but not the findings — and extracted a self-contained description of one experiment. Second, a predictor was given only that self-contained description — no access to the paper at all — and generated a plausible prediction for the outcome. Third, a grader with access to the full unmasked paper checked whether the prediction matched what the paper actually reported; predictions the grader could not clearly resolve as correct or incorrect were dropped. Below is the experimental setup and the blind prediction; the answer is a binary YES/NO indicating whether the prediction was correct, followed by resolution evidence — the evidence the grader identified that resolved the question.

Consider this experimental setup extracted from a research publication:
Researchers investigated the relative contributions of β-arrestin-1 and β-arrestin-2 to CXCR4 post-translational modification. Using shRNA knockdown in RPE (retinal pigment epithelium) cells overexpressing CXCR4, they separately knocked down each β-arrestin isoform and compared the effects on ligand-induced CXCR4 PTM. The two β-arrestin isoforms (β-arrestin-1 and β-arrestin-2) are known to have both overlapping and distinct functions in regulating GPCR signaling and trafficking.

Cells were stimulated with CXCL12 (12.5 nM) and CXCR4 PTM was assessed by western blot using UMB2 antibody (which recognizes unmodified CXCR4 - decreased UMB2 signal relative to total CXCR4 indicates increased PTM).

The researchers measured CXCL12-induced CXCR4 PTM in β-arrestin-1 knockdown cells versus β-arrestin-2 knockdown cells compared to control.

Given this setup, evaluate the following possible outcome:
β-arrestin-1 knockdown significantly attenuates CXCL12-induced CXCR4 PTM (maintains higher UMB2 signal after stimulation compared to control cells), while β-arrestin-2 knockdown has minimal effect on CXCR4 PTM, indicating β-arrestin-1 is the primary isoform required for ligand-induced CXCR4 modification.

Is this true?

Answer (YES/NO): YES